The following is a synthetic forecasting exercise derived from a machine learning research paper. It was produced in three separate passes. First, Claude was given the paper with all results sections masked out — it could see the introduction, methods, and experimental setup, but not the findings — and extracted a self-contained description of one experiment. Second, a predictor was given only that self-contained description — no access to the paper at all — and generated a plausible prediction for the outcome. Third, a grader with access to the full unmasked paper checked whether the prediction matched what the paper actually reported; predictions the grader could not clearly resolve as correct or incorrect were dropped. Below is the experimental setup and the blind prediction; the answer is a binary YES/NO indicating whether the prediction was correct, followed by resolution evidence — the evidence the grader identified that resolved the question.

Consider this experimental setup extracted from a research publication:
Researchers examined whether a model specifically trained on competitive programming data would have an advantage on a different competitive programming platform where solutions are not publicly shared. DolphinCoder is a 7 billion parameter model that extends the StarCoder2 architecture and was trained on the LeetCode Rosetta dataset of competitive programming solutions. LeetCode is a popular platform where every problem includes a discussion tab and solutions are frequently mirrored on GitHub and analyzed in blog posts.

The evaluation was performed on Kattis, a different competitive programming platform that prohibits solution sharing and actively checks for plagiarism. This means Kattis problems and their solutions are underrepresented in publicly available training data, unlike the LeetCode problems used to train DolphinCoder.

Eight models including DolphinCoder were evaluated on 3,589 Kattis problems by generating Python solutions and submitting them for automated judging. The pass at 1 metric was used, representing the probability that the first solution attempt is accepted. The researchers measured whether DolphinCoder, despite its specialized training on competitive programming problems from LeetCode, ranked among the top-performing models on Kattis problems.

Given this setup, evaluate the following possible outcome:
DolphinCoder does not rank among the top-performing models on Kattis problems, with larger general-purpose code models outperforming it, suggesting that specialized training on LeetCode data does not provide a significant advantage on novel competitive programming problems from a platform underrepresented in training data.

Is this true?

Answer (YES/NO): YES